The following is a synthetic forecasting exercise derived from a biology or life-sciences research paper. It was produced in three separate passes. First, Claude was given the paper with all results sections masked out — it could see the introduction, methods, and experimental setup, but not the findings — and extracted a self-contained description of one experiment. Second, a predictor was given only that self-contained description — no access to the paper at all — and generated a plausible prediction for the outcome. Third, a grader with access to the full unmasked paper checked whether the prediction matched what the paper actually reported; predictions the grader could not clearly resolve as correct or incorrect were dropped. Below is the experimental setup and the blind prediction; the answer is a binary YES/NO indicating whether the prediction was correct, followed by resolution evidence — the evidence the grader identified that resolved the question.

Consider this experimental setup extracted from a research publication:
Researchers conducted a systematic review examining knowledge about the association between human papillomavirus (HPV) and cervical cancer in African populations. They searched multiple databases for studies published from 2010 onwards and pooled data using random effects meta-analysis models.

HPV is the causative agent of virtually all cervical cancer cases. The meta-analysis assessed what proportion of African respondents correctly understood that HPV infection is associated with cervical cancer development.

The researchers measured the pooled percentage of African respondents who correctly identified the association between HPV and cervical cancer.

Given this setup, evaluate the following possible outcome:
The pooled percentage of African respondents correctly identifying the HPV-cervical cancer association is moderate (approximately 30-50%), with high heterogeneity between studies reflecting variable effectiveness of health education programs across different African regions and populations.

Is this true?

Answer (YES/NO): YES